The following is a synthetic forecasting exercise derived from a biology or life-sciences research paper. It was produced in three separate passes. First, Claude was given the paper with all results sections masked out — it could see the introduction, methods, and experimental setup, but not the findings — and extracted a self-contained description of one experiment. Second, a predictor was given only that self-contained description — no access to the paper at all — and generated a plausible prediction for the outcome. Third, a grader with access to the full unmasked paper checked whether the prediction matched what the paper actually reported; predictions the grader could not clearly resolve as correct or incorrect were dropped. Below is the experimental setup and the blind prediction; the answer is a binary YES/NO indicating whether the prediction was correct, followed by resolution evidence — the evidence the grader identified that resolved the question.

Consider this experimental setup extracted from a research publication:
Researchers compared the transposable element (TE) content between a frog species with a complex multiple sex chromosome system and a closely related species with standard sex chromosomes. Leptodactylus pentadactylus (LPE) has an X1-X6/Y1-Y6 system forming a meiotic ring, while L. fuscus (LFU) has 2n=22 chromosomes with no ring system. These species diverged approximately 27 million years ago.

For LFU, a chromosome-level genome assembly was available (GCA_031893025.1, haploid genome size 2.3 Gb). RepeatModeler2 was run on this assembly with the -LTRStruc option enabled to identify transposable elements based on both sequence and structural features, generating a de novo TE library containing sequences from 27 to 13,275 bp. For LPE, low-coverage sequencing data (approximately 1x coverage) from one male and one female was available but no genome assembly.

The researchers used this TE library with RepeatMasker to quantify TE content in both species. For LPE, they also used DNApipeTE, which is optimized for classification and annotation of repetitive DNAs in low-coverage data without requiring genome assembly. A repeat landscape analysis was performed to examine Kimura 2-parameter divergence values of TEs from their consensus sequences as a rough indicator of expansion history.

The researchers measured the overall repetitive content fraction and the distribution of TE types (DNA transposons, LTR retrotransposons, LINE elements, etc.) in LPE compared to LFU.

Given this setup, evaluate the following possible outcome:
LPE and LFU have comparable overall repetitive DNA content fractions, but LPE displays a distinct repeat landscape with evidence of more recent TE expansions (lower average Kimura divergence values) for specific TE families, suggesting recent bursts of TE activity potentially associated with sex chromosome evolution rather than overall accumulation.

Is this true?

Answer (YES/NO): NO